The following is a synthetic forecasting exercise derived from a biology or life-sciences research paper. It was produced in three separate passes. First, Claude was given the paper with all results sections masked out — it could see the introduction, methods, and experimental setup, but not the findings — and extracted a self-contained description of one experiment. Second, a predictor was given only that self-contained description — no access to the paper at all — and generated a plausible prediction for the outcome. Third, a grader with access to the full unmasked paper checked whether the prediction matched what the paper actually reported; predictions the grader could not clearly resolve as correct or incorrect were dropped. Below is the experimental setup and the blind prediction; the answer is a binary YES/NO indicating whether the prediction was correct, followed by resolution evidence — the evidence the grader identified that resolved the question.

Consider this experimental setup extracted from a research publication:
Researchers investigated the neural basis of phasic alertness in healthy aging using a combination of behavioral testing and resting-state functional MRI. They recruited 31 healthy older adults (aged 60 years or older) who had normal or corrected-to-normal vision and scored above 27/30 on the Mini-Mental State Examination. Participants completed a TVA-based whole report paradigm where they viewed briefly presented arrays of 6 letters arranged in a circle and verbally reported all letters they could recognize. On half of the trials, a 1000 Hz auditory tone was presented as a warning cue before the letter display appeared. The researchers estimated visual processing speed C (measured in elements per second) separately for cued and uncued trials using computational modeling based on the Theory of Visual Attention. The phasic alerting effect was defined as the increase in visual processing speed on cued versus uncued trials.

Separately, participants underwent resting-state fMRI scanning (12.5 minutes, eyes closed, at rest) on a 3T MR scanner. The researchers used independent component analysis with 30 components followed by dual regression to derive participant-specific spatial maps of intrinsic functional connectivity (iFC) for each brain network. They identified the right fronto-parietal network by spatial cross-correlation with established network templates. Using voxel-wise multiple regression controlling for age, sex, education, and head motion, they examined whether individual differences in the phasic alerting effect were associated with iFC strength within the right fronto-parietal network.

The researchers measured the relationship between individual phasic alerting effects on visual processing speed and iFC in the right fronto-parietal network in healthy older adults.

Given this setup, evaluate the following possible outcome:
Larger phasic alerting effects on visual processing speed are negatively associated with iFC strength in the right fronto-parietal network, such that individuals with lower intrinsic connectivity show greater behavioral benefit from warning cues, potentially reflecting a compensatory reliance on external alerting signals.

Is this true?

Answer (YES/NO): YES